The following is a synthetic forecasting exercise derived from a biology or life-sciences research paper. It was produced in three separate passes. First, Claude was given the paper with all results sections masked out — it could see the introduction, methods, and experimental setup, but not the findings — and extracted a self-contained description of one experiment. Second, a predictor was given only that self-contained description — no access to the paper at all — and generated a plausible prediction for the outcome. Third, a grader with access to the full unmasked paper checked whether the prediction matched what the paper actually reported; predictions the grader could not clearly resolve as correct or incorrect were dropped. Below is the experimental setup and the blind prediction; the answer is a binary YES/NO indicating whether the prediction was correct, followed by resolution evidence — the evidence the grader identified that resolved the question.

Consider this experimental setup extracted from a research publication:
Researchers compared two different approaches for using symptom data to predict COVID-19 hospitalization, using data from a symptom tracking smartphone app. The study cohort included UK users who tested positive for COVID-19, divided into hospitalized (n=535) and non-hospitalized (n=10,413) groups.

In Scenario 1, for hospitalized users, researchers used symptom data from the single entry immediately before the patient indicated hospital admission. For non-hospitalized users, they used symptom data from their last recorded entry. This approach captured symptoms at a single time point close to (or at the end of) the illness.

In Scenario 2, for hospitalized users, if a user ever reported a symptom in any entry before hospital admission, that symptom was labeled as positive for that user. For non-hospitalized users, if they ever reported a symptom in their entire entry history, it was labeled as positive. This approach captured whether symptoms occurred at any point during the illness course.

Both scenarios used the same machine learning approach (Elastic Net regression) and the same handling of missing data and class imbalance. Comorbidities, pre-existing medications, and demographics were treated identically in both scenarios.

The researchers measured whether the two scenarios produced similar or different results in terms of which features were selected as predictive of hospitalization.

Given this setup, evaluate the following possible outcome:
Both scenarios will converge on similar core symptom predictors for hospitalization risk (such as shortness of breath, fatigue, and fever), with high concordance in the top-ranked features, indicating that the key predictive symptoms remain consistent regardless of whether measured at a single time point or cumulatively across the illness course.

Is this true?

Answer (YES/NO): YES